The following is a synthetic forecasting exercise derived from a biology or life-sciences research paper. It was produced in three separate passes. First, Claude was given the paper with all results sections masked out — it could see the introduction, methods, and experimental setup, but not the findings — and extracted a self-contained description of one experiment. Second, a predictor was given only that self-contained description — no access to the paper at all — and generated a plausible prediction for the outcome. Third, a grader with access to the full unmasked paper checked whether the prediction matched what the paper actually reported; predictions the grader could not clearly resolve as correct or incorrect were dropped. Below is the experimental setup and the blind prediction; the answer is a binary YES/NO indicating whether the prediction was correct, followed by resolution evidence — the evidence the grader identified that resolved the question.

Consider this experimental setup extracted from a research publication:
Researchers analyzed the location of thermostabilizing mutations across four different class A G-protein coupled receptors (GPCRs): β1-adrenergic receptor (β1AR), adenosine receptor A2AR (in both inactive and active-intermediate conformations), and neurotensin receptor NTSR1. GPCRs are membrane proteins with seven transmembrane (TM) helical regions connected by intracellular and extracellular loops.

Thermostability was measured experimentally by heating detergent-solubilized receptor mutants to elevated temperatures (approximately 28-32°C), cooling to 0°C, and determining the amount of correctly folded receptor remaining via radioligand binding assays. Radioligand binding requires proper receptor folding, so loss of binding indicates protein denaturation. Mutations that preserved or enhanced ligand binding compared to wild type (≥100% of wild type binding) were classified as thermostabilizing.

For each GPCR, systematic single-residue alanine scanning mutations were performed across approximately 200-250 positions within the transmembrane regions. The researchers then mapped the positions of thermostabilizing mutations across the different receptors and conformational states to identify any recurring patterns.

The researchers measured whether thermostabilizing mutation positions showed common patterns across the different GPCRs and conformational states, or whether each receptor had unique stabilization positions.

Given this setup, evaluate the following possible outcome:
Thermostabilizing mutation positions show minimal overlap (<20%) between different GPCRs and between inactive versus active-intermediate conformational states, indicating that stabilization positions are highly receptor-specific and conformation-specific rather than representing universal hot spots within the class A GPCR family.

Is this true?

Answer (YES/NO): YES